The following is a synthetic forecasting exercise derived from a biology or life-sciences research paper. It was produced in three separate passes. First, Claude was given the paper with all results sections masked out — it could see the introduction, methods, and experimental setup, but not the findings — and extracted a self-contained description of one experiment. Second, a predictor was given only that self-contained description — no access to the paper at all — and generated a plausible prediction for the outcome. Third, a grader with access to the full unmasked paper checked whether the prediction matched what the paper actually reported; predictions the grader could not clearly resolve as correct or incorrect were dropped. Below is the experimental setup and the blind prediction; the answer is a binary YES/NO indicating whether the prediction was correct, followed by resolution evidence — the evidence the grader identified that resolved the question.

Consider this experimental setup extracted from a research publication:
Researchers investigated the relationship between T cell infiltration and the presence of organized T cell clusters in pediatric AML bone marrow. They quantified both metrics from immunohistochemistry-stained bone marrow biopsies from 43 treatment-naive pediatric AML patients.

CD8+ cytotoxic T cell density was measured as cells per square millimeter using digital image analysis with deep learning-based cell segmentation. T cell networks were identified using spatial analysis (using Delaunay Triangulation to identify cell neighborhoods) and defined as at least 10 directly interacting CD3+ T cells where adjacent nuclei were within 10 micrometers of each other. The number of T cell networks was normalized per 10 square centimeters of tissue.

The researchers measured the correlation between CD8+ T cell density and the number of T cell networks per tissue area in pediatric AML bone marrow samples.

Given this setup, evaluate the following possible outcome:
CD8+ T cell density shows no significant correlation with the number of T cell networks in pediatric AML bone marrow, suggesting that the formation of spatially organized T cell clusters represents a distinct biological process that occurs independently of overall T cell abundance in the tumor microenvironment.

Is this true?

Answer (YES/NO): NO